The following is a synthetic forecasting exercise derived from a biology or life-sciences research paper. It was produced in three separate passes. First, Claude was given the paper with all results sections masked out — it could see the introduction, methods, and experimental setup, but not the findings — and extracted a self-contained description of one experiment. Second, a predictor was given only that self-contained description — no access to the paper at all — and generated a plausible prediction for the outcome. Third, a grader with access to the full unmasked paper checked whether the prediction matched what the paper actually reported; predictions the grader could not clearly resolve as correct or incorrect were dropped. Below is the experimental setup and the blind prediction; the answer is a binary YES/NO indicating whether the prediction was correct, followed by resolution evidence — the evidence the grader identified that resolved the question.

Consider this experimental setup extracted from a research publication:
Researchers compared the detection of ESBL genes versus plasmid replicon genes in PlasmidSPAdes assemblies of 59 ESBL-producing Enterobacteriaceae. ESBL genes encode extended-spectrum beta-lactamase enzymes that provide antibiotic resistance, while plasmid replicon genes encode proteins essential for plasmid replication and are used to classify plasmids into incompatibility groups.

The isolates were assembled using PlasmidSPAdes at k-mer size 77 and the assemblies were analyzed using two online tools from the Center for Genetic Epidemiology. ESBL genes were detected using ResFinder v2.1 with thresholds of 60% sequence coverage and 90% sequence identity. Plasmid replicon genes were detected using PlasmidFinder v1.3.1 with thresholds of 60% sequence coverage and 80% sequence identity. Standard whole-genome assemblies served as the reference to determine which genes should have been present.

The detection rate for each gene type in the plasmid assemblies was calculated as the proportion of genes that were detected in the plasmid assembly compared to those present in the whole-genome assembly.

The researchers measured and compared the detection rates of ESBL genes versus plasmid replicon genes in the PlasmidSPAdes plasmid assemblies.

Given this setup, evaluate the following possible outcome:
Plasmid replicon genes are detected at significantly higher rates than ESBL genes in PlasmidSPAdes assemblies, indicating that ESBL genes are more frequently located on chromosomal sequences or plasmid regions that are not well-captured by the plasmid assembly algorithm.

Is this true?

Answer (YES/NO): YES